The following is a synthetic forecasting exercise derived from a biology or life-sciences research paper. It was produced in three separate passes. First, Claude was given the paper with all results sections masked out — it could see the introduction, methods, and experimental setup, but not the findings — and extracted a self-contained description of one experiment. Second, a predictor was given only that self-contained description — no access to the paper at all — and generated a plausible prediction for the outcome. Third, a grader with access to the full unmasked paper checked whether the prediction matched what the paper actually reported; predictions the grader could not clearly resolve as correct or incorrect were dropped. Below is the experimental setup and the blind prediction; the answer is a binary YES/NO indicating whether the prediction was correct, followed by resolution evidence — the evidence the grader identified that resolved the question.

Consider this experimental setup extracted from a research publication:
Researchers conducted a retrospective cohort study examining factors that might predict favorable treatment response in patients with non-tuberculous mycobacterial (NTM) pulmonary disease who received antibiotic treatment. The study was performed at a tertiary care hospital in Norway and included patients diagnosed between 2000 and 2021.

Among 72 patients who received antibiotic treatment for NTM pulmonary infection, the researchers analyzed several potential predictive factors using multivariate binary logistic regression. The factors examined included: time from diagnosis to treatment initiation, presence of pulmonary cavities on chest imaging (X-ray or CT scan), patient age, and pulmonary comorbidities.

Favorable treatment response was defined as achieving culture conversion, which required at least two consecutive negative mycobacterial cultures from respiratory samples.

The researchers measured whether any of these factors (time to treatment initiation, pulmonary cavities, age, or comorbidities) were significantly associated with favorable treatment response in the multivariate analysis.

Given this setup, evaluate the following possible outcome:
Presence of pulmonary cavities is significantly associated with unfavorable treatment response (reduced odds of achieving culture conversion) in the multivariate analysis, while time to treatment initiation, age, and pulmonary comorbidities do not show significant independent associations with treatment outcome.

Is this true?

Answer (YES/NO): NO